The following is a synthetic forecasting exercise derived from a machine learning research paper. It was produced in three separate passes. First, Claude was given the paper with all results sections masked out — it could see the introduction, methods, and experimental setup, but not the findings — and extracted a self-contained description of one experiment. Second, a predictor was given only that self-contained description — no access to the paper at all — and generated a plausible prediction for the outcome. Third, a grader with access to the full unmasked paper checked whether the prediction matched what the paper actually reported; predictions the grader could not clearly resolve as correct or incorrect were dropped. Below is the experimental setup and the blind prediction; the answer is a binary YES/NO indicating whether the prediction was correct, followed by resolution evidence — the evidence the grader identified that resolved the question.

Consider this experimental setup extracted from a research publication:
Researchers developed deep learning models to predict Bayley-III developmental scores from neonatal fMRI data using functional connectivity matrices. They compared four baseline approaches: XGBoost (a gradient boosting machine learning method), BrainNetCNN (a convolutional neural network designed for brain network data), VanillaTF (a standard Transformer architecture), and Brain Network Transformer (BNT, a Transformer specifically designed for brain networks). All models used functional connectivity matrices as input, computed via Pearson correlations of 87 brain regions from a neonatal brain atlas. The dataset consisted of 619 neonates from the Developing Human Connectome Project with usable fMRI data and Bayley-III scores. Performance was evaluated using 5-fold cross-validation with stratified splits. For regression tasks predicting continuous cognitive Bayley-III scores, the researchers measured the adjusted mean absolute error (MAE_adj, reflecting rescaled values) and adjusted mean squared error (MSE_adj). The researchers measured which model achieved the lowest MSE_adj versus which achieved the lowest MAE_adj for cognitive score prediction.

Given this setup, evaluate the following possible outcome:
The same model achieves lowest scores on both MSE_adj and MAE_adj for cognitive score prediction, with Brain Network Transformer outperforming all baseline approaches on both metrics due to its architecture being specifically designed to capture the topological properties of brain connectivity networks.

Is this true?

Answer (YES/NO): NO